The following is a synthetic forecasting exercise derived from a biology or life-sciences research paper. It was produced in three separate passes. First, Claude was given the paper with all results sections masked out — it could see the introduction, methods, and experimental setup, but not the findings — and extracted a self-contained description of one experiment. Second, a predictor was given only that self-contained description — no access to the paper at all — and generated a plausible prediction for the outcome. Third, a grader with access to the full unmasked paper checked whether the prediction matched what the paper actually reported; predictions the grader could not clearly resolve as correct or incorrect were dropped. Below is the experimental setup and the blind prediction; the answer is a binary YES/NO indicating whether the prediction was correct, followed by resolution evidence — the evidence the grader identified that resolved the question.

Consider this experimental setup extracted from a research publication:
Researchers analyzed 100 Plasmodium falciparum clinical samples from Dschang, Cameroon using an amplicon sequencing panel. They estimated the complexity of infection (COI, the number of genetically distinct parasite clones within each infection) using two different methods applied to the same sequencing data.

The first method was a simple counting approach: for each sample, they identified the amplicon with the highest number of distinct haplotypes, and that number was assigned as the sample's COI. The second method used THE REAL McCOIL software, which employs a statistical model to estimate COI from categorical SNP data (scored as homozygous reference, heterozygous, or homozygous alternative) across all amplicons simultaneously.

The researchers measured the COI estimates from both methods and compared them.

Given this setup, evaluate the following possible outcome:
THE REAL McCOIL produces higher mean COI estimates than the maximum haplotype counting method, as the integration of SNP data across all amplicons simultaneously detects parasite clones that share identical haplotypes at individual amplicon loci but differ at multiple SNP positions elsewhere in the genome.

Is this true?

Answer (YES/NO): NO